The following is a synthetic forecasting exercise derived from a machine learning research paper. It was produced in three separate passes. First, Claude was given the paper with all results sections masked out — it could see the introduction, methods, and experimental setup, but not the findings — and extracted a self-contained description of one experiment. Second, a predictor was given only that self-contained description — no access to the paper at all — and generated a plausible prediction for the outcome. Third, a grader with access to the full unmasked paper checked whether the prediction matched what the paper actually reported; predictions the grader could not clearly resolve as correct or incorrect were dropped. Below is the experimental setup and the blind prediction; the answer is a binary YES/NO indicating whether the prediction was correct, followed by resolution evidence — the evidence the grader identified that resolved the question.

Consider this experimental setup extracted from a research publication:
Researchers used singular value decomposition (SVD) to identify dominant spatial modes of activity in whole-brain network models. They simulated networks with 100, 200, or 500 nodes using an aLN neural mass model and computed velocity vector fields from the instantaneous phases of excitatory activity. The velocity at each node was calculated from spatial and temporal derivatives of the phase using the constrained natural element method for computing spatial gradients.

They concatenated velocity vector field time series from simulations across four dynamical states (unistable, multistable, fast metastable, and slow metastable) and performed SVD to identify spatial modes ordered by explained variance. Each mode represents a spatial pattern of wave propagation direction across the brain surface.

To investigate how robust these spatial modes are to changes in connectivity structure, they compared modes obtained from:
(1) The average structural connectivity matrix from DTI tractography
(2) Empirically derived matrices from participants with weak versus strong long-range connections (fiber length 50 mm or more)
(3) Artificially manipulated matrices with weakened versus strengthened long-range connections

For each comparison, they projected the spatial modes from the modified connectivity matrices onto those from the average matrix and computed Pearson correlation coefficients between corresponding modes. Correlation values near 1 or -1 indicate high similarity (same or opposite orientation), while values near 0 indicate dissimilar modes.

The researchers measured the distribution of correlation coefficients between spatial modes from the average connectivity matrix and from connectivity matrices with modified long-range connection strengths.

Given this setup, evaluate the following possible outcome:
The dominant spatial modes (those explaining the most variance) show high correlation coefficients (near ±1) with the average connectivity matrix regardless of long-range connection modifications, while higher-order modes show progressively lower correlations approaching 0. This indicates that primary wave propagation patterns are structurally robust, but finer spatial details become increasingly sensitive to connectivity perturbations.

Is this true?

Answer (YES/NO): NO